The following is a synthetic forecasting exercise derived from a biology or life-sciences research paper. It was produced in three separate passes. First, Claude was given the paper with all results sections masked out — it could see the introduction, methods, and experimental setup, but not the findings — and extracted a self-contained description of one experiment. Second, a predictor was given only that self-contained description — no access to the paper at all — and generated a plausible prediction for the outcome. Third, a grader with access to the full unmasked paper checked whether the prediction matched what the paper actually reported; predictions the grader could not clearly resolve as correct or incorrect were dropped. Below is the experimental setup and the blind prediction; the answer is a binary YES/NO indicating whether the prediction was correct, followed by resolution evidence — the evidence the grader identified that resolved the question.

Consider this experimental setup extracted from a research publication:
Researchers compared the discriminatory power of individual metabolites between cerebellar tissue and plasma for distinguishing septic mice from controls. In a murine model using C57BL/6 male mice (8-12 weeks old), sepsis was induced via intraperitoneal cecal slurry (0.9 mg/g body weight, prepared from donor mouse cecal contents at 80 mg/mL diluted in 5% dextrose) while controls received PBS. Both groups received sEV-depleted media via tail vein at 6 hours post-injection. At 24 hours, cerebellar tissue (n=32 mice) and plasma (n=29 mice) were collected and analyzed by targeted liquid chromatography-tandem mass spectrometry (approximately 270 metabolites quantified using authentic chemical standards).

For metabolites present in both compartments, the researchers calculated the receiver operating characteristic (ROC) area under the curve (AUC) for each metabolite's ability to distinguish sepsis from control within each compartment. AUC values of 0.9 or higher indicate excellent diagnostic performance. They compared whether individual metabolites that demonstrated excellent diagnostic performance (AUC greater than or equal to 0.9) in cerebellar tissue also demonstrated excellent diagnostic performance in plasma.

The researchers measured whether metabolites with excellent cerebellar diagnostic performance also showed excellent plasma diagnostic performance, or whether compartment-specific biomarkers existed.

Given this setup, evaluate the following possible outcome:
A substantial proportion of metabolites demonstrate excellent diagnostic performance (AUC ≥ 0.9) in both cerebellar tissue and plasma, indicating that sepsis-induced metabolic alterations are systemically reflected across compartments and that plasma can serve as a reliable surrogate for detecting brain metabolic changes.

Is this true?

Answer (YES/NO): NO